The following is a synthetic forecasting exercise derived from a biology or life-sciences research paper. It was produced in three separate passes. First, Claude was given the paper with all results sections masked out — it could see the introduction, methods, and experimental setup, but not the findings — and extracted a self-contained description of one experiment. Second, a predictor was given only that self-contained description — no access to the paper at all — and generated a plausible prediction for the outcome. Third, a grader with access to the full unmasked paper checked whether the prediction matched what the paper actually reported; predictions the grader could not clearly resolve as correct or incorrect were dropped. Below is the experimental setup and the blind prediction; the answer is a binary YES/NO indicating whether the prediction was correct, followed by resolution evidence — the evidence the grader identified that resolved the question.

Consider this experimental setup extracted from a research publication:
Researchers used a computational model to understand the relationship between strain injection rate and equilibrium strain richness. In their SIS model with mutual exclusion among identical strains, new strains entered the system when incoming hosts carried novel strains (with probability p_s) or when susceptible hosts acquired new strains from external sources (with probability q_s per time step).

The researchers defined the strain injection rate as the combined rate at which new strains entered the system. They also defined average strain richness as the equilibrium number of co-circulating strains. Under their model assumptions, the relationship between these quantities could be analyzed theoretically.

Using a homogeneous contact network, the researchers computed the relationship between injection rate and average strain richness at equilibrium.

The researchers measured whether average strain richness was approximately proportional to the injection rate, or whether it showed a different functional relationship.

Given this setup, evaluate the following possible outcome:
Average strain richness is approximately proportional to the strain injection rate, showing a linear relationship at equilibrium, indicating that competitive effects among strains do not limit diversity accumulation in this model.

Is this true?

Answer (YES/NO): NO